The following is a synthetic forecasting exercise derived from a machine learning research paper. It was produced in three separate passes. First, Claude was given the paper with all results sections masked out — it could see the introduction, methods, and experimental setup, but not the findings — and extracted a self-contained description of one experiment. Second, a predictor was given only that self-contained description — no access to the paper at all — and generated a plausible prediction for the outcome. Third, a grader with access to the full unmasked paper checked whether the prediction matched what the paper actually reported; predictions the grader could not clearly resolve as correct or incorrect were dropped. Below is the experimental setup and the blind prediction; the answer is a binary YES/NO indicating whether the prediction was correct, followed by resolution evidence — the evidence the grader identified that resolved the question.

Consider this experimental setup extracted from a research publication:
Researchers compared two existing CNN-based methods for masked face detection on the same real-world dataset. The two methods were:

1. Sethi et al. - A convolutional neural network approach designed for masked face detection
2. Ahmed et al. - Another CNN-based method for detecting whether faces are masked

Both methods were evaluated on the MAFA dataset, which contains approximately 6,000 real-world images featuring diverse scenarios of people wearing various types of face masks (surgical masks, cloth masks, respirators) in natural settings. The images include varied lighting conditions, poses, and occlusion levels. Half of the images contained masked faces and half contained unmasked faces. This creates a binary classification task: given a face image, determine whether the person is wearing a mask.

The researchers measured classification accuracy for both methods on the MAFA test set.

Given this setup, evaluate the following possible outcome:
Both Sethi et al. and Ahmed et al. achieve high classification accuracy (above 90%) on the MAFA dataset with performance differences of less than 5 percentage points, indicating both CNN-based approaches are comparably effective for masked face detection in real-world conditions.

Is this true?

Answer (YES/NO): YES